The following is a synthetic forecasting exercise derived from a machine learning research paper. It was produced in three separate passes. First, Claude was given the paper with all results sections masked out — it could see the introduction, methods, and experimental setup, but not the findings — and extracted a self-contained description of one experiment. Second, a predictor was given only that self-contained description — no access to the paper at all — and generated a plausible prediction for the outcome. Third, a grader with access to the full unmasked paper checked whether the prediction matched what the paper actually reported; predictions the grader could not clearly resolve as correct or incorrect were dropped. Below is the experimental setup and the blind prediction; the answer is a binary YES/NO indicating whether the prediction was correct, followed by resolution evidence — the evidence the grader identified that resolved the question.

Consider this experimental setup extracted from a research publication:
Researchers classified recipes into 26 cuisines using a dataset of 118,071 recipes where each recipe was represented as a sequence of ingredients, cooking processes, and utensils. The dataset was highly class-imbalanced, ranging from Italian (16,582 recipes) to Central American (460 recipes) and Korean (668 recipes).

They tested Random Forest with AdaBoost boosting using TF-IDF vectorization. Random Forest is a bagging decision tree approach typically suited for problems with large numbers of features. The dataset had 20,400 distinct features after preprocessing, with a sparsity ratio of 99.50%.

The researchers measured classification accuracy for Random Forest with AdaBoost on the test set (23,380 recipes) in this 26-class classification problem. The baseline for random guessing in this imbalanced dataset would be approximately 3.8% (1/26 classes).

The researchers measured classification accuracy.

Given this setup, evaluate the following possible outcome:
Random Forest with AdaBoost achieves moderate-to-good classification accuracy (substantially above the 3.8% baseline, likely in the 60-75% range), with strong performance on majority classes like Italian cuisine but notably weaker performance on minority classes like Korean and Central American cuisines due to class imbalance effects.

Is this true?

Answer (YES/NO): NO